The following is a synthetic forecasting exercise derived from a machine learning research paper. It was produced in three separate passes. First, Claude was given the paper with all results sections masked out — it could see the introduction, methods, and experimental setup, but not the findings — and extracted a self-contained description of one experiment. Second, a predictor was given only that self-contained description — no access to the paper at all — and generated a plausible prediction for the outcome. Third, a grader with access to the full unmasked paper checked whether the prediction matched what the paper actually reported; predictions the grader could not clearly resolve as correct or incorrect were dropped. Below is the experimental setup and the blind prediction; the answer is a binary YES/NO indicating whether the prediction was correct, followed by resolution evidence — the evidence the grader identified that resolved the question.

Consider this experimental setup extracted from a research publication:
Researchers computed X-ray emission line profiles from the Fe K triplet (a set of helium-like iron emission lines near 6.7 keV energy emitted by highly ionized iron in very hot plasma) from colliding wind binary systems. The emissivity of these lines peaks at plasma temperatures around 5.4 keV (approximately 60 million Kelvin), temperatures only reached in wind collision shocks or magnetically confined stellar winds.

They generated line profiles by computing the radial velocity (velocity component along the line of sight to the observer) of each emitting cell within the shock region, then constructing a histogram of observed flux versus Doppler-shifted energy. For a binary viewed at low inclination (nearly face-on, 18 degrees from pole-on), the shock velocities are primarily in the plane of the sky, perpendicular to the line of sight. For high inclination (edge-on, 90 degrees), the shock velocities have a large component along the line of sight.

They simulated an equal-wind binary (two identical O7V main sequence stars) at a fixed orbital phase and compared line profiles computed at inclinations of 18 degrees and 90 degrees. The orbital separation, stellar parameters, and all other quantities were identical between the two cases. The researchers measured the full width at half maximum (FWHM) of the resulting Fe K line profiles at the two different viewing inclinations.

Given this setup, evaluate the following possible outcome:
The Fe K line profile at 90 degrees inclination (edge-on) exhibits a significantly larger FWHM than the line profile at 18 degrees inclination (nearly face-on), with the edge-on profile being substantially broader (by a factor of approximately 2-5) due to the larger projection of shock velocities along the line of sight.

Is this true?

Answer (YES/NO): NO